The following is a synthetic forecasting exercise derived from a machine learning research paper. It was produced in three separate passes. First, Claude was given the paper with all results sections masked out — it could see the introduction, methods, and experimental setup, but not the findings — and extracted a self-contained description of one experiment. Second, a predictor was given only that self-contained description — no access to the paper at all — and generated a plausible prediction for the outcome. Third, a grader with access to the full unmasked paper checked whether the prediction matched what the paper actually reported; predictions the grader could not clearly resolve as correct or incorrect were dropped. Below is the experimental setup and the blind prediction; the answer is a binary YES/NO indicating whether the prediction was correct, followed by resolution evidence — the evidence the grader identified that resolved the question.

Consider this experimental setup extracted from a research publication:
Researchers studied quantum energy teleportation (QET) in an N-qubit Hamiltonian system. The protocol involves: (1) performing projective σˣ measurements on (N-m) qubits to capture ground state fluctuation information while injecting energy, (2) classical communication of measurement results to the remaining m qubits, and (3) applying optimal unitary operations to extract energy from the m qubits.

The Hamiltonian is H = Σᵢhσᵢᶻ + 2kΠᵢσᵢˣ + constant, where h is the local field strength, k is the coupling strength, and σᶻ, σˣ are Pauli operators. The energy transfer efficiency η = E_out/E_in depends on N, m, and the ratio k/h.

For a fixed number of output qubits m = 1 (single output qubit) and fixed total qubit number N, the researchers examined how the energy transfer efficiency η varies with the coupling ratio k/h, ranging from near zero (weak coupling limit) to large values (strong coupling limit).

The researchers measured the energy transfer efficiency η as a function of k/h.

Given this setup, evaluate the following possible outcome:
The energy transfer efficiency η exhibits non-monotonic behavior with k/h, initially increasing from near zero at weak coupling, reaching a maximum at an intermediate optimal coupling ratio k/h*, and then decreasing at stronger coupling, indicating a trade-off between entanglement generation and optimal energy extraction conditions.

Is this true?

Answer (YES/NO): NO